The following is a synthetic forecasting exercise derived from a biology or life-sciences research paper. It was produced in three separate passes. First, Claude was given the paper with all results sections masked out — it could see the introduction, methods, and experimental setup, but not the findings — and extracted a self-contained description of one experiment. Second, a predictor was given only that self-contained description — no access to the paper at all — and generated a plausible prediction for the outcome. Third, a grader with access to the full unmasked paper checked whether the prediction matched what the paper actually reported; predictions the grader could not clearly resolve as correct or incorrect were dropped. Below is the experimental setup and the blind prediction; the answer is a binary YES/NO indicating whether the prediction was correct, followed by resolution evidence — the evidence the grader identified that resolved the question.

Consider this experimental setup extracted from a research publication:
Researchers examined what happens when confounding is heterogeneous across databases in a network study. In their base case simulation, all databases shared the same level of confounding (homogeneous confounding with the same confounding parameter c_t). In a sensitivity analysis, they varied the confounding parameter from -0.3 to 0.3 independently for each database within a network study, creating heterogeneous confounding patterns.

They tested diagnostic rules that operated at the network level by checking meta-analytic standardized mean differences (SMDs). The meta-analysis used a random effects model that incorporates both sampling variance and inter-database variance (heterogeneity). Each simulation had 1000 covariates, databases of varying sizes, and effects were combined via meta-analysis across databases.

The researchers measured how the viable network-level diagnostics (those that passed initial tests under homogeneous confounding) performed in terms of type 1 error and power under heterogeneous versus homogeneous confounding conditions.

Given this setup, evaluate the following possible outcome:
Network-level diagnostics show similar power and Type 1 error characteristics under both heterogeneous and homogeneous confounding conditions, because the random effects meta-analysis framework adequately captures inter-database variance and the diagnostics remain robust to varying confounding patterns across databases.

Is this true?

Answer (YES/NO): NO